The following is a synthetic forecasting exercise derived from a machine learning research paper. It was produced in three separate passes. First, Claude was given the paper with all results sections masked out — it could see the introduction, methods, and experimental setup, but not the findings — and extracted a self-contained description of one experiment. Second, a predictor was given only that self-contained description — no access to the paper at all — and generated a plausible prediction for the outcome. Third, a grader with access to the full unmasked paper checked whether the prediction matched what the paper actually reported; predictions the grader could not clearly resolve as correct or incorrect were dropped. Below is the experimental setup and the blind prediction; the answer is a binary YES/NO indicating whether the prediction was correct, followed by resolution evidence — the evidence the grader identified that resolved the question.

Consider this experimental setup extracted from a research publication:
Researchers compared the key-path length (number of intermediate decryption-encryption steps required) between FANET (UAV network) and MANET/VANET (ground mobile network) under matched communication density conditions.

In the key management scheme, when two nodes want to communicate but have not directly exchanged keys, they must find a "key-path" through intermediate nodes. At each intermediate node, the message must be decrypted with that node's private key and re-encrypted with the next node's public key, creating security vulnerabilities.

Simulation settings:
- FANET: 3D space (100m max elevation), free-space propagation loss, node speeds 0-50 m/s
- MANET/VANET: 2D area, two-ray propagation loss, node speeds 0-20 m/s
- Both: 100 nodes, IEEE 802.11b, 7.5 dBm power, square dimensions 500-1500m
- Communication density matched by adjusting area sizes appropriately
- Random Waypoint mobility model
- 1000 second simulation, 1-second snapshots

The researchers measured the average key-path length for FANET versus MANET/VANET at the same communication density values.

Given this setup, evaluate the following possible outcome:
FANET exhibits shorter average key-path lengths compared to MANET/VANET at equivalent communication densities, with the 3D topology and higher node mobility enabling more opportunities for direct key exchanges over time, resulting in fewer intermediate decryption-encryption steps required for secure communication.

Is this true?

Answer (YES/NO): YES